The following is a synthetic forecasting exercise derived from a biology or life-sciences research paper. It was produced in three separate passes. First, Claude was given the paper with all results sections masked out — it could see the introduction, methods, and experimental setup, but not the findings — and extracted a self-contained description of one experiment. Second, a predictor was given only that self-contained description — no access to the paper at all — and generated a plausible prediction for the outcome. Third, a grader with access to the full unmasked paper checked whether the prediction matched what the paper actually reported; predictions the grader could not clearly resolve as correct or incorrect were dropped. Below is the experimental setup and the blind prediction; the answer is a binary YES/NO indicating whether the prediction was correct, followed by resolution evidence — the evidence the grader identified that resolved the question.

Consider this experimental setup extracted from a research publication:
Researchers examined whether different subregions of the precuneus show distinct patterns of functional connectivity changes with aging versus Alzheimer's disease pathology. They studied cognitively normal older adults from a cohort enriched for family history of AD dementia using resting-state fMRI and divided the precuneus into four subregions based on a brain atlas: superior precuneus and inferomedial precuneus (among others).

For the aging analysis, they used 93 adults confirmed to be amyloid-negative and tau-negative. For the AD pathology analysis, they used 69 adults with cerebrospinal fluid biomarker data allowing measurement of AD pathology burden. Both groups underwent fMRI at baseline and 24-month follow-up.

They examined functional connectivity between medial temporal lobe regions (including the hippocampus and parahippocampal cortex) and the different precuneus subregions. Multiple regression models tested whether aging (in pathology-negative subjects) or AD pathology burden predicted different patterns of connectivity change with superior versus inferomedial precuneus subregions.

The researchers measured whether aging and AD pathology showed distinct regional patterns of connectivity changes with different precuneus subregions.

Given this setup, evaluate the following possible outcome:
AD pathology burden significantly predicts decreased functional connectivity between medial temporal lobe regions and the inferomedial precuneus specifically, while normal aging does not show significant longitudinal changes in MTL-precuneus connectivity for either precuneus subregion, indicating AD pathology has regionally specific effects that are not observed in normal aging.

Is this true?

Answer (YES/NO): NO